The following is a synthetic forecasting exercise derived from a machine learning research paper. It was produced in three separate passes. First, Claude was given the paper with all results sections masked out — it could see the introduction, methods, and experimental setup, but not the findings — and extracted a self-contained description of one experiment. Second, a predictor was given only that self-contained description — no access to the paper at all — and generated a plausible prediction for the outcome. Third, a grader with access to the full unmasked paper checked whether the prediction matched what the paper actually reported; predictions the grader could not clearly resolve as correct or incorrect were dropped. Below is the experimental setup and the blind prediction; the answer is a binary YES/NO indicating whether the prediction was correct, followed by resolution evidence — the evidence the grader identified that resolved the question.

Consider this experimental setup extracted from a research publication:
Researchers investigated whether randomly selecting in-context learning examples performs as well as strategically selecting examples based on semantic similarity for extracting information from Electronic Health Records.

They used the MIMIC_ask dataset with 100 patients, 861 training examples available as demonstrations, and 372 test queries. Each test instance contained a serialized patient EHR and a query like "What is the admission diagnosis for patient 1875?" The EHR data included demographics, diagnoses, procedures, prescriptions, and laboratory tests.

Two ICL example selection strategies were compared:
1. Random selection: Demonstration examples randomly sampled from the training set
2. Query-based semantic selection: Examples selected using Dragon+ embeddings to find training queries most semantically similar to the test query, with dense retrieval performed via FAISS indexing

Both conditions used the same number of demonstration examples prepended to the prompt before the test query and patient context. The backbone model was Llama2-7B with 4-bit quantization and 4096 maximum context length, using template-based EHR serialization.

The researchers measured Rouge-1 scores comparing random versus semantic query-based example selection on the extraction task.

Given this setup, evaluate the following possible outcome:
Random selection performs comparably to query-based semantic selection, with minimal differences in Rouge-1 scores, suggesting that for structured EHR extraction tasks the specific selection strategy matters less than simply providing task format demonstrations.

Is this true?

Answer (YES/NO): NO